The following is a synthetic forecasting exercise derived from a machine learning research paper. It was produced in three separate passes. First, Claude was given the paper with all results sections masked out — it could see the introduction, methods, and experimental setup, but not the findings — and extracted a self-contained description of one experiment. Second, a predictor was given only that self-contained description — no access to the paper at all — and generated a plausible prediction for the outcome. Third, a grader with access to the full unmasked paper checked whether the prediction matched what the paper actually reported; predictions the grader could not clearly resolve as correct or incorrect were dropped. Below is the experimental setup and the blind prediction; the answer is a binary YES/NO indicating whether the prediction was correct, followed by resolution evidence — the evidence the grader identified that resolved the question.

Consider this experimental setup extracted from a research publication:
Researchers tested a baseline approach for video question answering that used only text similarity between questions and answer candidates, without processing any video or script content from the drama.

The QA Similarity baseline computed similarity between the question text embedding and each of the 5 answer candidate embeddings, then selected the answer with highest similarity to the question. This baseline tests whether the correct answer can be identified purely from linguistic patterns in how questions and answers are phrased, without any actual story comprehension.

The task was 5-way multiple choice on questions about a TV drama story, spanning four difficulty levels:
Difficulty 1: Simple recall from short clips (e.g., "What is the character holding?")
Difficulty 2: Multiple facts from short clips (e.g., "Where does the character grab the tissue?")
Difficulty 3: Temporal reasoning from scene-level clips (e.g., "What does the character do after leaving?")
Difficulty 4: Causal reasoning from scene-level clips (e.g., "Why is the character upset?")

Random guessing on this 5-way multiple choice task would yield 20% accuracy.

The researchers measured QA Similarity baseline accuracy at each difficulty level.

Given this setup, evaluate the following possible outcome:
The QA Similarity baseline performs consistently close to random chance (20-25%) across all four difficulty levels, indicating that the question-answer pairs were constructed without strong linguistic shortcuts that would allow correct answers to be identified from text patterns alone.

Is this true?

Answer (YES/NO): NO